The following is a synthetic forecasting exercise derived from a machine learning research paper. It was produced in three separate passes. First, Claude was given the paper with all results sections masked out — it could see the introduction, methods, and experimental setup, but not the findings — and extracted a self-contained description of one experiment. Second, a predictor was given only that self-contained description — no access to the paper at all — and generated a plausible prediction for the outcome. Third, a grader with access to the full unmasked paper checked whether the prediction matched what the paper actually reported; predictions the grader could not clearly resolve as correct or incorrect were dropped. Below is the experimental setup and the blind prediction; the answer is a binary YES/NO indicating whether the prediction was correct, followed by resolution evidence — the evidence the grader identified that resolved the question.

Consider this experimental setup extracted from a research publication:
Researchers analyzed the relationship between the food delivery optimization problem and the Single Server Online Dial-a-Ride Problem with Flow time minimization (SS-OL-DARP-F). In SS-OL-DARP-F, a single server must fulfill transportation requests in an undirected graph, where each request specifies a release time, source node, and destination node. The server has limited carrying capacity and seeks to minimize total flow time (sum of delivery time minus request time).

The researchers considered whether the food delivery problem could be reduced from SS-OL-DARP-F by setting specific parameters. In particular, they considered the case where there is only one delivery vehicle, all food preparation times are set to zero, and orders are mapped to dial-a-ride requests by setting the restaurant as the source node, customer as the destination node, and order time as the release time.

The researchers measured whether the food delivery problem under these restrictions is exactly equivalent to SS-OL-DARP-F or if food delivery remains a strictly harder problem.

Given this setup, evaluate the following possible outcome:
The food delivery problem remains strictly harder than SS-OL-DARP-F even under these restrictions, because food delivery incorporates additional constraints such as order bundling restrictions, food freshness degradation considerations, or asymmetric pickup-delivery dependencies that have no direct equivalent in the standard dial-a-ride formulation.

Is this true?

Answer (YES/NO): NO